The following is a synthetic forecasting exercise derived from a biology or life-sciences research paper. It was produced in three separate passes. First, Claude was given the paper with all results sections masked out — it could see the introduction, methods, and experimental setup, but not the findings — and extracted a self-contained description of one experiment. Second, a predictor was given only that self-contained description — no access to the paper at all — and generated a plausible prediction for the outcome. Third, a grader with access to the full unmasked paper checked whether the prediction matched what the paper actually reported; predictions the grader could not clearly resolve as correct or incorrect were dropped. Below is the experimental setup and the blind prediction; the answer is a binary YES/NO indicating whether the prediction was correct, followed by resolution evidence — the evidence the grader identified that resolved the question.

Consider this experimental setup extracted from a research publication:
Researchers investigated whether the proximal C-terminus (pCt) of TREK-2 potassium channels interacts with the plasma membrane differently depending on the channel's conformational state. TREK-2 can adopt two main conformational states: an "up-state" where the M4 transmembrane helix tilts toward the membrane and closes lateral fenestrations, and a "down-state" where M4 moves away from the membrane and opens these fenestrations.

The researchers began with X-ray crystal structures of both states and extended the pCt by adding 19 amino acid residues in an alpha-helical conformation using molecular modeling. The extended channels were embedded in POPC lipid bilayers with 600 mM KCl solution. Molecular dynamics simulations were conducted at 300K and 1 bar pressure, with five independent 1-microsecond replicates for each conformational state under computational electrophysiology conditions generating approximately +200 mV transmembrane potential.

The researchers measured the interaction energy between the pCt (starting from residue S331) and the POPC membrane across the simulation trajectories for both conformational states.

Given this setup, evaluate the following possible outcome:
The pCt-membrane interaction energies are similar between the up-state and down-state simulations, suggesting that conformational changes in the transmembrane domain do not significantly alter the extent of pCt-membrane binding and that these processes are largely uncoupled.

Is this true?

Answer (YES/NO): NO